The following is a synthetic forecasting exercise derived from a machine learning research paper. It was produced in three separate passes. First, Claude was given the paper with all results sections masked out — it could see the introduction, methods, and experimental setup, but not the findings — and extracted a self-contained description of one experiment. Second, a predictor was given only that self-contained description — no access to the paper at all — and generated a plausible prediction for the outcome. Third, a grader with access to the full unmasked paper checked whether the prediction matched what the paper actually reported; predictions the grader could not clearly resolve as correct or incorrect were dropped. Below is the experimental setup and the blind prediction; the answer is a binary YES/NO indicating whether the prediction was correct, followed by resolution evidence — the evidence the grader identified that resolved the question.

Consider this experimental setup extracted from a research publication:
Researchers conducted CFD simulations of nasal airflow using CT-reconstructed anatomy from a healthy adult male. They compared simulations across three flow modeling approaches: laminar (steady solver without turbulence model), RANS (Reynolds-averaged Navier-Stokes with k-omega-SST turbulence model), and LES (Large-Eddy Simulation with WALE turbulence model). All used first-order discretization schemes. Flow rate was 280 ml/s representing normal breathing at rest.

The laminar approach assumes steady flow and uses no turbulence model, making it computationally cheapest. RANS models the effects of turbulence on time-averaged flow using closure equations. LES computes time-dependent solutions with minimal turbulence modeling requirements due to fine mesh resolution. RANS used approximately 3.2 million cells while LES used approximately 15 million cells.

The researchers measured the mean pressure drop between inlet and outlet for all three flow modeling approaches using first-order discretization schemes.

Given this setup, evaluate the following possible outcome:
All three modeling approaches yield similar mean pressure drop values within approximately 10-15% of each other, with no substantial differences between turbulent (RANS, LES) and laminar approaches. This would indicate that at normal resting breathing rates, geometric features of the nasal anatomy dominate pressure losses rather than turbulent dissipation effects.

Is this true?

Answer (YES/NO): NO